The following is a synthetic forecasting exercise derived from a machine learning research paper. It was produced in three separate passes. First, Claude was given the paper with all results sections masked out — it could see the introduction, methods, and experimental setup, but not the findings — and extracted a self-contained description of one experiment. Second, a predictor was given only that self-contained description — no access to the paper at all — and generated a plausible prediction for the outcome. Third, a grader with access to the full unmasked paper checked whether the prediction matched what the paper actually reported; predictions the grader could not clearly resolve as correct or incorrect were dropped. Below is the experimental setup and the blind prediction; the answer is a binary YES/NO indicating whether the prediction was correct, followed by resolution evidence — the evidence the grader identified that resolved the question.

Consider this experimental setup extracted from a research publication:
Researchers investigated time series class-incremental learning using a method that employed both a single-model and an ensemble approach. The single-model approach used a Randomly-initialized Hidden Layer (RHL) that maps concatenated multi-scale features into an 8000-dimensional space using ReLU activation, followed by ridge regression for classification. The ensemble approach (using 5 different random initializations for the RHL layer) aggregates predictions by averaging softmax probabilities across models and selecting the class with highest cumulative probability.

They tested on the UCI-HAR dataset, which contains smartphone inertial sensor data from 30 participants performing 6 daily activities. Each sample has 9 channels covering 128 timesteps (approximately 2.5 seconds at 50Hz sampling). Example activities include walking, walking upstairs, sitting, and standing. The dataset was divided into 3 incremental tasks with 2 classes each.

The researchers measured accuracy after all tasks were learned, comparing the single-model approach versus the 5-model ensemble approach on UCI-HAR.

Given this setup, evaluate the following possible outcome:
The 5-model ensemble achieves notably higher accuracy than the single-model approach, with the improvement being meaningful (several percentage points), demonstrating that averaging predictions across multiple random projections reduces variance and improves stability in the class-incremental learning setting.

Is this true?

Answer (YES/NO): NO